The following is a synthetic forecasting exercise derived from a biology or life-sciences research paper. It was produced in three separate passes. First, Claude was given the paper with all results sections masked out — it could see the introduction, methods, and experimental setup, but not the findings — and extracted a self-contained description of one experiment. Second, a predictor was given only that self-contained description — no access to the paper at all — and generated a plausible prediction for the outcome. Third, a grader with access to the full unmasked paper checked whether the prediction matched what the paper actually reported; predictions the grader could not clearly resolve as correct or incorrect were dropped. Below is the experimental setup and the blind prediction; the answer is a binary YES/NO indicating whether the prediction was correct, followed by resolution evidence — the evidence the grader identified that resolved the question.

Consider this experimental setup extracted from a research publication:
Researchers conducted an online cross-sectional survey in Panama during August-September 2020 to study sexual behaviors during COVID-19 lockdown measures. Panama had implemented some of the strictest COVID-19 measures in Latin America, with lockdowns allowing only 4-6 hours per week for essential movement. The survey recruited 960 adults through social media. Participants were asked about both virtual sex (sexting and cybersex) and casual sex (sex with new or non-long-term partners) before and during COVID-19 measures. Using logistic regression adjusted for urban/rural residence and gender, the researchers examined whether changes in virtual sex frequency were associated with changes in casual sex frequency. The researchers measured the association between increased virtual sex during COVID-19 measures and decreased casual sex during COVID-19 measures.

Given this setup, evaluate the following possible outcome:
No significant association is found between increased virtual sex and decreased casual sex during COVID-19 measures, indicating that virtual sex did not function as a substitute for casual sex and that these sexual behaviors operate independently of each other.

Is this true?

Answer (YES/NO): NO